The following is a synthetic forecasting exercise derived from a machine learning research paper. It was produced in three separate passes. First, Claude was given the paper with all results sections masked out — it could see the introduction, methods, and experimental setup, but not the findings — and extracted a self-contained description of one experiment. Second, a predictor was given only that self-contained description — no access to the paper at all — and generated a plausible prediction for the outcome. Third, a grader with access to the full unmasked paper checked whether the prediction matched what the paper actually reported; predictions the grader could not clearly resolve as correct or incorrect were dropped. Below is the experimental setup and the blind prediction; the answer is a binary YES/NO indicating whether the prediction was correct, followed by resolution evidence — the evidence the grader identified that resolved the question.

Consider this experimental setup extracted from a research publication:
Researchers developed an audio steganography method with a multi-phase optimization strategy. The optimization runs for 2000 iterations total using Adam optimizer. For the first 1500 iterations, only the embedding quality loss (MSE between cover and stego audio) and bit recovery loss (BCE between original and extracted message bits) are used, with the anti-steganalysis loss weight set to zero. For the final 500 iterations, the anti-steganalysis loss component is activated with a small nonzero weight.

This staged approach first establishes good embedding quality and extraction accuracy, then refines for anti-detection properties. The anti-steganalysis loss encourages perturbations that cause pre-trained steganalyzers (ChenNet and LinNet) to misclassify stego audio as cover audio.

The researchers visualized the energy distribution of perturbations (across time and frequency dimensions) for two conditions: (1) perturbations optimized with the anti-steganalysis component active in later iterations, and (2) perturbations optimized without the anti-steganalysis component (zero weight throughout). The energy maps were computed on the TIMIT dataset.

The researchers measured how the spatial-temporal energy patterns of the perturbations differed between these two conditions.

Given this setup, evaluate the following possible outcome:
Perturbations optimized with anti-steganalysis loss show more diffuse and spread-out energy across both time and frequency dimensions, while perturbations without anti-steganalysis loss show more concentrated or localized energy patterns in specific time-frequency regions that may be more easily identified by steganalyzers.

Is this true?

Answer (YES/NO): YES